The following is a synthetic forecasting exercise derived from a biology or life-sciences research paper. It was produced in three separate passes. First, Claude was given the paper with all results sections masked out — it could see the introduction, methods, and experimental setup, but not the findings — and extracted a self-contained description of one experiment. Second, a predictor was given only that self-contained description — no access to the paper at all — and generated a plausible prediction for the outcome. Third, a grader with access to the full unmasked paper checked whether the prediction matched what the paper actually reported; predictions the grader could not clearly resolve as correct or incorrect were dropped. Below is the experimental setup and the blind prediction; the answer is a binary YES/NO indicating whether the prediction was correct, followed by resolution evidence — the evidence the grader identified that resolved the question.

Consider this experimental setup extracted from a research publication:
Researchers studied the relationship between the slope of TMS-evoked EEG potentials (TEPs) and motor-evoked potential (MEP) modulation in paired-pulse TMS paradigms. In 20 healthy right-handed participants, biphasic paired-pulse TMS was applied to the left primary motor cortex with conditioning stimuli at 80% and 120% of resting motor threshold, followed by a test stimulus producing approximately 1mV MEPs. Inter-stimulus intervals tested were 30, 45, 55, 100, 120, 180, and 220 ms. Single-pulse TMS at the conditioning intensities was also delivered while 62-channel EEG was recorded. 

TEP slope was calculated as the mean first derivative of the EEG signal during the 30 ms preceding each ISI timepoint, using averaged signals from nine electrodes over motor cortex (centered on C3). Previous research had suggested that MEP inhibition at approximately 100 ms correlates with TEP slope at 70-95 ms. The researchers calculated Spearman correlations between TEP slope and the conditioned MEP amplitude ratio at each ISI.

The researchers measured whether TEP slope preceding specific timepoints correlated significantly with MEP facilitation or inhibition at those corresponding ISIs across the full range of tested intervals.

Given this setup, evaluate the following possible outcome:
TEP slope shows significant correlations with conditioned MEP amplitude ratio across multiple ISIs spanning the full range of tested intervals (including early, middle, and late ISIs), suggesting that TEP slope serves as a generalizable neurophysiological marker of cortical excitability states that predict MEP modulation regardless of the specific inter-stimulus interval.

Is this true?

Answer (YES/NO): NO